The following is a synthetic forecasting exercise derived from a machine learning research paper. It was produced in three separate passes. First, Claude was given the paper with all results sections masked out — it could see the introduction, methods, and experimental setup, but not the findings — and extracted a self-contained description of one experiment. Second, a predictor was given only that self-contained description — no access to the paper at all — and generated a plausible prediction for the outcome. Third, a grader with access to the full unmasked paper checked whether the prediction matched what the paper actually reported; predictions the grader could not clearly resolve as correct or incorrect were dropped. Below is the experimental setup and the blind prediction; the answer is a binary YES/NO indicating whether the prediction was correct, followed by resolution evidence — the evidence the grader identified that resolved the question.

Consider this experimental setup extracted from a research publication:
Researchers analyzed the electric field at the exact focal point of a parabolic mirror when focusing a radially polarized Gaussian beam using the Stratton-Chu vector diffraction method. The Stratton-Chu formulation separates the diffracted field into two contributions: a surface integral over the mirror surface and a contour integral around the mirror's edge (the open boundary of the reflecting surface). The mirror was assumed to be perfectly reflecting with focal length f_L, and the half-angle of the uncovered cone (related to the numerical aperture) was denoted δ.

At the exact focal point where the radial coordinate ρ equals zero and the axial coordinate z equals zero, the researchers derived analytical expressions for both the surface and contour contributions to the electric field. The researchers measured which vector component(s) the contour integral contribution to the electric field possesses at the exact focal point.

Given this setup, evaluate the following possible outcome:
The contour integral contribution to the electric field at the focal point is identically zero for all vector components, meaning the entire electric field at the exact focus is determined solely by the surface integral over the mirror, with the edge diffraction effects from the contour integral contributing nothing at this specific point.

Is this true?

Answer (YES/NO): NO